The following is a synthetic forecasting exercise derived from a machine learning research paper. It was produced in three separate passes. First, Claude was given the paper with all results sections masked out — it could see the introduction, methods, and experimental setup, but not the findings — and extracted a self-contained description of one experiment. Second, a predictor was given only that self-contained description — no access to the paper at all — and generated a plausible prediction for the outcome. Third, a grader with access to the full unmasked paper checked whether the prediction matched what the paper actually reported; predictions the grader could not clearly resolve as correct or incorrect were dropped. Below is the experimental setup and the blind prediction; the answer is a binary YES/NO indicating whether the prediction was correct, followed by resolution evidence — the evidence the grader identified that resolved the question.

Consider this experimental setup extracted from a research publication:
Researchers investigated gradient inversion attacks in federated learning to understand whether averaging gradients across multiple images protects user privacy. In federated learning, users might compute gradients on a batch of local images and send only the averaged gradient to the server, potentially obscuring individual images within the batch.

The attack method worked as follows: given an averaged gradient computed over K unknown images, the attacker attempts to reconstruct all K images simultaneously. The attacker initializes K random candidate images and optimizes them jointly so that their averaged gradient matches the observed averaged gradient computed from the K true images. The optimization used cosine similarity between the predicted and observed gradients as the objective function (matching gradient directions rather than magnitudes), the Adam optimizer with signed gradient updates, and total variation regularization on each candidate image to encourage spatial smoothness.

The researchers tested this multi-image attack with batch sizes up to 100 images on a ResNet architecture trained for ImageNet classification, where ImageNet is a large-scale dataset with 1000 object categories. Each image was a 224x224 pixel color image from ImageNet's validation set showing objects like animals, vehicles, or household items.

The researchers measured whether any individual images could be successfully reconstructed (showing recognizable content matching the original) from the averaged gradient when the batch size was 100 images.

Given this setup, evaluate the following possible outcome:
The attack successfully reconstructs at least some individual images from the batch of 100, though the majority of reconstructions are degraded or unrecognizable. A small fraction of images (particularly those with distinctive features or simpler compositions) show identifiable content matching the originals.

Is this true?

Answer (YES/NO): YES